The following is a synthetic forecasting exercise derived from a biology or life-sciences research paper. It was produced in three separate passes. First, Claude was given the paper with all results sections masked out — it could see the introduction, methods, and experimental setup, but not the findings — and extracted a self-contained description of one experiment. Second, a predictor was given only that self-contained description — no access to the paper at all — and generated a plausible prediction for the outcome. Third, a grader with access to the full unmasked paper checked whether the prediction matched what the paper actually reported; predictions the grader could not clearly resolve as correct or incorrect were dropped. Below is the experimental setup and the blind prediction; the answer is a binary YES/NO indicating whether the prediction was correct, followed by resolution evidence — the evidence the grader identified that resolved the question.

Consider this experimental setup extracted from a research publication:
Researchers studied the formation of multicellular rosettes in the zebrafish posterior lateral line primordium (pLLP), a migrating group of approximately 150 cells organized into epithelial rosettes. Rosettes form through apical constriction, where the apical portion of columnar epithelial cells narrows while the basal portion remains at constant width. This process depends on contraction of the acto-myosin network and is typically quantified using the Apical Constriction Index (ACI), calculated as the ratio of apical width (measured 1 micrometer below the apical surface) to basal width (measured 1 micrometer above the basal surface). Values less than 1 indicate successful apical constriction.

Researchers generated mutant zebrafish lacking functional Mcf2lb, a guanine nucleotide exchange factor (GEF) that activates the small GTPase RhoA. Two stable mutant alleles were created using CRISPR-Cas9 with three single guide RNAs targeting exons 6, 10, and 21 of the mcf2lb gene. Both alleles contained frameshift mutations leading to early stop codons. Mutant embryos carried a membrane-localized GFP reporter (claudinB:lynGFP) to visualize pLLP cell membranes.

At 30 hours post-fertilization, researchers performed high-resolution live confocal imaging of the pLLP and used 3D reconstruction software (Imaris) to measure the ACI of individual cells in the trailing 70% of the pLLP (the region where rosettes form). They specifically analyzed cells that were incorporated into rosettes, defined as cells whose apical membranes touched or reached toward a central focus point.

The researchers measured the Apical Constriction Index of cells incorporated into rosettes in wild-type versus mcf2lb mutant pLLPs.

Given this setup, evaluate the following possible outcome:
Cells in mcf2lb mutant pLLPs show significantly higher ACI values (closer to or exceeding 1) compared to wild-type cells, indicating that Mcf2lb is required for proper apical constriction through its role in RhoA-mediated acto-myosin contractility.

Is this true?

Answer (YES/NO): YES